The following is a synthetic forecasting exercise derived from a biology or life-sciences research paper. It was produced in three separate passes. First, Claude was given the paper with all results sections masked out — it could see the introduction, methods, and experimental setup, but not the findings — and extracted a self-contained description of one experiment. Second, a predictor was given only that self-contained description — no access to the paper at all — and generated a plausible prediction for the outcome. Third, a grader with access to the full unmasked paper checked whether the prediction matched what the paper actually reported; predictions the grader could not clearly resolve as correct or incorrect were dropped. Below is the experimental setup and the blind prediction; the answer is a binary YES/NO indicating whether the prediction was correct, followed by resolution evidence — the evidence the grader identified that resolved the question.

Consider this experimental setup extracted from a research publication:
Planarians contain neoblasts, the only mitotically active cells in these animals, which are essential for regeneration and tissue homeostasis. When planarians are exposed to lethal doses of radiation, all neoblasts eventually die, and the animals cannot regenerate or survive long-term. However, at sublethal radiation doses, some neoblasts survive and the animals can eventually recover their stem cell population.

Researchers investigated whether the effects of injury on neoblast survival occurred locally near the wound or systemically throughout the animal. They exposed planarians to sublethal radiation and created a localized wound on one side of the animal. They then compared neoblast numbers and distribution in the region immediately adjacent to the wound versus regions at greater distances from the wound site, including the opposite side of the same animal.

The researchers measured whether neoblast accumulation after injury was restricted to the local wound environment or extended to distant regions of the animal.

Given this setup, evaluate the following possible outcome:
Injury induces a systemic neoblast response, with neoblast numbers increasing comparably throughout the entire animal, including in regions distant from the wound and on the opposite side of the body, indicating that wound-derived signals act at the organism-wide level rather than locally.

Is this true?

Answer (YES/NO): NO